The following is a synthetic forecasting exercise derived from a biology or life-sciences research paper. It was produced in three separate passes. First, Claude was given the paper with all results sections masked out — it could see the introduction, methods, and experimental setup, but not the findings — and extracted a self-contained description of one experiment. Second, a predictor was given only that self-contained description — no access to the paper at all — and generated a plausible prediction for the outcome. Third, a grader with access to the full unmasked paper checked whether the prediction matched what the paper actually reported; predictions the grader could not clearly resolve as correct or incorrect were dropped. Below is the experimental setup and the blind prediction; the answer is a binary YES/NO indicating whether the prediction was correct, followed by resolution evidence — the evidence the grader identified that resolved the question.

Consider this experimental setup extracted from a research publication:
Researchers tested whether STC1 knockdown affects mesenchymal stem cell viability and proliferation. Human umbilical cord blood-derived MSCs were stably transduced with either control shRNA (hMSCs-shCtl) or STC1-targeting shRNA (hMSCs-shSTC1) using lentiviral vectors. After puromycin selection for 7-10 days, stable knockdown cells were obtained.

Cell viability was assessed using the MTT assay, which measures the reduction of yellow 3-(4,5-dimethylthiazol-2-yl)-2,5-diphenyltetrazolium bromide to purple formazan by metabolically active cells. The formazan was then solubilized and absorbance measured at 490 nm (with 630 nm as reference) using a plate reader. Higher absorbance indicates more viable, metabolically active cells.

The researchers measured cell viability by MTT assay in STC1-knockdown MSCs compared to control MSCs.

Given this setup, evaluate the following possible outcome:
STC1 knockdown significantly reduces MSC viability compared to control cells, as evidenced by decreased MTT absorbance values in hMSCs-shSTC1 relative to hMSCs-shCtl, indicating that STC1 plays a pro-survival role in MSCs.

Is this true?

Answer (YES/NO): NO